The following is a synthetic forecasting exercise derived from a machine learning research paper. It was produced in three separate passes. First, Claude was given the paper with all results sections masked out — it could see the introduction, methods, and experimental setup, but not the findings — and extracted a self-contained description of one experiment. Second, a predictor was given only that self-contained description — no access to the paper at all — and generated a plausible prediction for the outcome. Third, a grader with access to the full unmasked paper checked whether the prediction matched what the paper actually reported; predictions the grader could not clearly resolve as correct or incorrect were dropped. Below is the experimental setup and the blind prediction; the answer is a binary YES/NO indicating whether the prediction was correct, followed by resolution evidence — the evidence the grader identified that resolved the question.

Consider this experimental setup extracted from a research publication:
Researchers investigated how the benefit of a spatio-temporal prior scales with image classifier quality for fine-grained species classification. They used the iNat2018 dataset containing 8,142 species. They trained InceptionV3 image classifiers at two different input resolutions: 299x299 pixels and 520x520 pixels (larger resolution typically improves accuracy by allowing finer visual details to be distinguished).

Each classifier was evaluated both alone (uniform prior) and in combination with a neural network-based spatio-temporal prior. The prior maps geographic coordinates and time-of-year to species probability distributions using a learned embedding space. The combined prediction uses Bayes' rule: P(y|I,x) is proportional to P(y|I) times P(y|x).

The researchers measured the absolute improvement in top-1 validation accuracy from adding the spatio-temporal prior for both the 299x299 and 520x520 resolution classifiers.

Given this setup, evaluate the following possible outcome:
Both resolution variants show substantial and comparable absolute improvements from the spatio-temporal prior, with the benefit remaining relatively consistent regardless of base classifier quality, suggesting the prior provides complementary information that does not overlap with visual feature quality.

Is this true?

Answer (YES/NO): YES